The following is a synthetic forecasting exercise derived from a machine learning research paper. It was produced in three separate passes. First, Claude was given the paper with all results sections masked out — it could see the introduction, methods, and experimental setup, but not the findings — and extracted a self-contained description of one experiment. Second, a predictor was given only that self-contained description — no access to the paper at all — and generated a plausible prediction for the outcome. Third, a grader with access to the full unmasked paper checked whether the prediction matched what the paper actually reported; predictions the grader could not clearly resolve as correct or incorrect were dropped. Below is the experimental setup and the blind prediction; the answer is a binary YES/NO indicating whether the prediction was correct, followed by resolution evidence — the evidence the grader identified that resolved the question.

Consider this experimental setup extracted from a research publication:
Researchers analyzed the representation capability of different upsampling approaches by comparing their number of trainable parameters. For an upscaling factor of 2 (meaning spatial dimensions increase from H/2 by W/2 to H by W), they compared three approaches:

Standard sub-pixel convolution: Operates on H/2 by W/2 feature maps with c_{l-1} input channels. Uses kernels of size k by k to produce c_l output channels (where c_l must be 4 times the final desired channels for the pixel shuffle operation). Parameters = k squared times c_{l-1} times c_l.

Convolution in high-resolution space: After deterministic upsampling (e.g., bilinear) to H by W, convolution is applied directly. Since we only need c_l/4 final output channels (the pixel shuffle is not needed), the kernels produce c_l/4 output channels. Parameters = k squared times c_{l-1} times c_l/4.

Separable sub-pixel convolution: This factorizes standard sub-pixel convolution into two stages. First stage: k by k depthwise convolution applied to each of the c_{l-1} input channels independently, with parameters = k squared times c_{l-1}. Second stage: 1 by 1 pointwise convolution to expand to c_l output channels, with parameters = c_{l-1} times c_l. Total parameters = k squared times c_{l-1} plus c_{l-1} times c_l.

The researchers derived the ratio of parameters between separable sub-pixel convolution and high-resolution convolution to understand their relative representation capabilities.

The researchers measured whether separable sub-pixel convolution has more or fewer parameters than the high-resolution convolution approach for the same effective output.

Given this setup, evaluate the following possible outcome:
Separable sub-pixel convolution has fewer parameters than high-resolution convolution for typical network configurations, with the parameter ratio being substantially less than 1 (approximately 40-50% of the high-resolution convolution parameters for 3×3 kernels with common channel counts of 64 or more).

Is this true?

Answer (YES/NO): YES